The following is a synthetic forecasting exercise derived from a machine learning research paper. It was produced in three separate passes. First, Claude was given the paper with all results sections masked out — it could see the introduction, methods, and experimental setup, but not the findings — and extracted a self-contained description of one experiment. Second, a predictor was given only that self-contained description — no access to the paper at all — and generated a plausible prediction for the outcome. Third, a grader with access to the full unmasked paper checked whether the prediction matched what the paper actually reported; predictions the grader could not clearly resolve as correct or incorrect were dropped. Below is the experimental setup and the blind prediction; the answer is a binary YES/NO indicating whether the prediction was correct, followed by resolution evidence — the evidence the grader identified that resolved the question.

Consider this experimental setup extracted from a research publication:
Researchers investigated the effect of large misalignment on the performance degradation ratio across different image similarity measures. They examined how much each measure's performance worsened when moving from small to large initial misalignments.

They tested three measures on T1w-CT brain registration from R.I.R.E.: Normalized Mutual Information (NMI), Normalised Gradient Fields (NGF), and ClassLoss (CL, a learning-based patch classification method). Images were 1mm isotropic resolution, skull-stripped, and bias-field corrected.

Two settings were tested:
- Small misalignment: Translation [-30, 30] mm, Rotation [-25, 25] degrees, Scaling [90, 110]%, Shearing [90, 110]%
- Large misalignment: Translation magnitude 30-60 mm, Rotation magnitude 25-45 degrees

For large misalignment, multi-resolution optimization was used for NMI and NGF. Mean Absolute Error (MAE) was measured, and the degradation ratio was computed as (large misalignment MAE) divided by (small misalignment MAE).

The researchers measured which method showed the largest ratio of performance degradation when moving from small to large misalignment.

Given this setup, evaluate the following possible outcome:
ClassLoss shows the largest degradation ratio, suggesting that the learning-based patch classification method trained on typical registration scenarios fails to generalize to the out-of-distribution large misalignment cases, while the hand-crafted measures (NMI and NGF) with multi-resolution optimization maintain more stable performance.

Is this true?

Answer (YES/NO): YES